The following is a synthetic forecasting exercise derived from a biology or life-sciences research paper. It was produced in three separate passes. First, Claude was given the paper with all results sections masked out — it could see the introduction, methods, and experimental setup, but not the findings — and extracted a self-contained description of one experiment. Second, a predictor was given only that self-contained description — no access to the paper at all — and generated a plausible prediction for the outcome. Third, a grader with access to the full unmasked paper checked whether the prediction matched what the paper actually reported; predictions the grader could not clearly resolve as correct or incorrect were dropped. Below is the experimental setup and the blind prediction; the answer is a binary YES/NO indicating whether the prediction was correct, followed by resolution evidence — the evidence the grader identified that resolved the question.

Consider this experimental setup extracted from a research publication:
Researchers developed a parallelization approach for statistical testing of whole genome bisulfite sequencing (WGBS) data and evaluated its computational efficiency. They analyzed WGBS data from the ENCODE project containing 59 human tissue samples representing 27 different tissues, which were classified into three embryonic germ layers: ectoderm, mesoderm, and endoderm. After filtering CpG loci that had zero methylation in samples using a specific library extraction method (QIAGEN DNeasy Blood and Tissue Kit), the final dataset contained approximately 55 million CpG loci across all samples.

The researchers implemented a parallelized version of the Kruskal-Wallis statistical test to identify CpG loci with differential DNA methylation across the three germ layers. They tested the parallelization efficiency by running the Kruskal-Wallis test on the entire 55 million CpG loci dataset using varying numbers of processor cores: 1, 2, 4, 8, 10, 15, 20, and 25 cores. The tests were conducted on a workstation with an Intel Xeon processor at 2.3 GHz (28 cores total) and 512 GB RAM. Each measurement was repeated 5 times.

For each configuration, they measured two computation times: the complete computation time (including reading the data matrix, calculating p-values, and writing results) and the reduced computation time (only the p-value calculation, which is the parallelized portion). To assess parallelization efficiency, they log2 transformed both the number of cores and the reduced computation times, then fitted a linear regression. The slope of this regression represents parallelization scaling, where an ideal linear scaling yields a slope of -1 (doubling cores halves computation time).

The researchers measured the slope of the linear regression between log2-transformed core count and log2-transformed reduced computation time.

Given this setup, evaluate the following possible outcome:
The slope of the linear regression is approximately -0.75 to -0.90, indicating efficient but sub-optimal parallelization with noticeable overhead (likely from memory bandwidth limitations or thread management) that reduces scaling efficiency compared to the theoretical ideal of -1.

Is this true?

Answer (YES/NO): NO